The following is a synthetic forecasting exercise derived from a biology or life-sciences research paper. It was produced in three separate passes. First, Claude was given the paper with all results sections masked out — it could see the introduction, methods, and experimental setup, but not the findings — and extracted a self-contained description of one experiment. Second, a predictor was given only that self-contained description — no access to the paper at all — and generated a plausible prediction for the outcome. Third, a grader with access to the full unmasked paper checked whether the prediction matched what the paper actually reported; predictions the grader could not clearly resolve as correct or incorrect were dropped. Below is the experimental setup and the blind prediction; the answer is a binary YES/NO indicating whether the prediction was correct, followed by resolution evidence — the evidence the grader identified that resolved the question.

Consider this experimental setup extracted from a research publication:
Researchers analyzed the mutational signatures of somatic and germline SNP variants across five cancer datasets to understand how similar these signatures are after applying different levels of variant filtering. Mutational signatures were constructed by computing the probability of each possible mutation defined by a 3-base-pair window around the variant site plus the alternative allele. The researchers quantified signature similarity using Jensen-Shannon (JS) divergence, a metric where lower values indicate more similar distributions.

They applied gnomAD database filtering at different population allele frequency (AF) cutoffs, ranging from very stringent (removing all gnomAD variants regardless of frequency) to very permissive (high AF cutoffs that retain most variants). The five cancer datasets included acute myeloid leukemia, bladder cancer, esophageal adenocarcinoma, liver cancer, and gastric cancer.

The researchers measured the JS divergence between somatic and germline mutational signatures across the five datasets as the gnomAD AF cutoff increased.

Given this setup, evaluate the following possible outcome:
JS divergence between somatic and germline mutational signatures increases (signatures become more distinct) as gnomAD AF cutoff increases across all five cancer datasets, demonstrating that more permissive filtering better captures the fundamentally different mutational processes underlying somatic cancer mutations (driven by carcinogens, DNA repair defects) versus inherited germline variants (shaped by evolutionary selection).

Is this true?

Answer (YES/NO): NO